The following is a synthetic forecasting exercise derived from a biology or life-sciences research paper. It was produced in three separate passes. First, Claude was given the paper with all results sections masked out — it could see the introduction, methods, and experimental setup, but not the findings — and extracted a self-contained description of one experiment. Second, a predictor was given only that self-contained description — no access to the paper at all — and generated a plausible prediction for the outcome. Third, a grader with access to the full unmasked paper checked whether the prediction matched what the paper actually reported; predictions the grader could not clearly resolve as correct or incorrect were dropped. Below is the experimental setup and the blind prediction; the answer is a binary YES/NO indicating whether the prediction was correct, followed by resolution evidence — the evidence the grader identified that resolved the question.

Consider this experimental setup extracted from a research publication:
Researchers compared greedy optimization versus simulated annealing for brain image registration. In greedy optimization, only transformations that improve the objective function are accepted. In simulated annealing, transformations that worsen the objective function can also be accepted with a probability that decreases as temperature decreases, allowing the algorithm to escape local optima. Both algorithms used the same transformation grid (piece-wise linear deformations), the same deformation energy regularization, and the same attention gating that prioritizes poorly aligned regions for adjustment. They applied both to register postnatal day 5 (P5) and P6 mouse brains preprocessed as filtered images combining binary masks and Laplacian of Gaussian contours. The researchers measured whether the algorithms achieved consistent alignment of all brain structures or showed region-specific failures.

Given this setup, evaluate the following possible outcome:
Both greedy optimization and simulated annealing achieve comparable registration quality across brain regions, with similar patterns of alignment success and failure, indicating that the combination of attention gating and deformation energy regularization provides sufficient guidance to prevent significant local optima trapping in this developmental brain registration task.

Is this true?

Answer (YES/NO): NO